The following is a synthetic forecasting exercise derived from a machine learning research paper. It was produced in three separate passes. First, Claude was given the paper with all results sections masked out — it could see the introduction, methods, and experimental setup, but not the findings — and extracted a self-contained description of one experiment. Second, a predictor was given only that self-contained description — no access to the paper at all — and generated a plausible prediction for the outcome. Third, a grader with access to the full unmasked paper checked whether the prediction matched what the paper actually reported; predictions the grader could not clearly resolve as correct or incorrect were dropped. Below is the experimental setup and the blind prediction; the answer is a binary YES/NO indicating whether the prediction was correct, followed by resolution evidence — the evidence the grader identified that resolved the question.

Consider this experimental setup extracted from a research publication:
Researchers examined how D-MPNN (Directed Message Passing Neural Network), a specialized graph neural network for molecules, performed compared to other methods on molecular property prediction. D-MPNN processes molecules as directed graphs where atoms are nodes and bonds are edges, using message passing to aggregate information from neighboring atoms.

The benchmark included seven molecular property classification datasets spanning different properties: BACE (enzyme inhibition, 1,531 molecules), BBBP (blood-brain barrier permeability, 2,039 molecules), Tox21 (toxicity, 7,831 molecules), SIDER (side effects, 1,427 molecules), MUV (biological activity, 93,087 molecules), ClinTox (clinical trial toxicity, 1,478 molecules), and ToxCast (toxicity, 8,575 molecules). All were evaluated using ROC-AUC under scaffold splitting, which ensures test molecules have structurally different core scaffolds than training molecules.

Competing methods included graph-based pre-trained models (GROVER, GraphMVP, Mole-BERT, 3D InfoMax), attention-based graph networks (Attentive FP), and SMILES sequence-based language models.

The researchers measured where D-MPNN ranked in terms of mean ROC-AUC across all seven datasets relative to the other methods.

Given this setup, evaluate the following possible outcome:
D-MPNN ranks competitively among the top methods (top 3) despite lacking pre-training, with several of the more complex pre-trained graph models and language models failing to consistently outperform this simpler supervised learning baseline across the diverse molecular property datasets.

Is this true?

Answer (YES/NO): YES